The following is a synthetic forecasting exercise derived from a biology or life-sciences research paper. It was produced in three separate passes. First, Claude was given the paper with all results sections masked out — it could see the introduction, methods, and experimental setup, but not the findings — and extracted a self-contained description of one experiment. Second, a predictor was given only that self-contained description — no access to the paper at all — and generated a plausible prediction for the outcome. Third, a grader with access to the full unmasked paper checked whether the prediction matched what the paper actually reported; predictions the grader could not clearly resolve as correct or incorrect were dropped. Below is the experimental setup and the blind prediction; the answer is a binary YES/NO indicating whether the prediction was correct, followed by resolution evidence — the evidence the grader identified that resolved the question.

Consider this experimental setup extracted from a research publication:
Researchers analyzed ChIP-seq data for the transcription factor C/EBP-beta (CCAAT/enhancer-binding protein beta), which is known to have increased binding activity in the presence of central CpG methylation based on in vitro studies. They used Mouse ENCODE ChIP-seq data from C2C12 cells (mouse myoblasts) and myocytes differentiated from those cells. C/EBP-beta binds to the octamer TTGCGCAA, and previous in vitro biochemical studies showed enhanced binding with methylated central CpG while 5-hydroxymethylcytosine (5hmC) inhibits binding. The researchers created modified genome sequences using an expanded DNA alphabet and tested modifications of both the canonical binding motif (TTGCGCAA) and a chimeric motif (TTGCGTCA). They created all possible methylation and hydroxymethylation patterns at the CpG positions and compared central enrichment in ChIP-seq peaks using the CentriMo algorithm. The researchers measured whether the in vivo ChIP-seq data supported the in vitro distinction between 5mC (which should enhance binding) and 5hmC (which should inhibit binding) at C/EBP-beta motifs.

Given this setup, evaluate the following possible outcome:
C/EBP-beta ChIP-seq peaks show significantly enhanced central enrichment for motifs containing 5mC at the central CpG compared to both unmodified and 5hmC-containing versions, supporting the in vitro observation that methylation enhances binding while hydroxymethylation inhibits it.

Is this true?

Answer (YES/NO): YES